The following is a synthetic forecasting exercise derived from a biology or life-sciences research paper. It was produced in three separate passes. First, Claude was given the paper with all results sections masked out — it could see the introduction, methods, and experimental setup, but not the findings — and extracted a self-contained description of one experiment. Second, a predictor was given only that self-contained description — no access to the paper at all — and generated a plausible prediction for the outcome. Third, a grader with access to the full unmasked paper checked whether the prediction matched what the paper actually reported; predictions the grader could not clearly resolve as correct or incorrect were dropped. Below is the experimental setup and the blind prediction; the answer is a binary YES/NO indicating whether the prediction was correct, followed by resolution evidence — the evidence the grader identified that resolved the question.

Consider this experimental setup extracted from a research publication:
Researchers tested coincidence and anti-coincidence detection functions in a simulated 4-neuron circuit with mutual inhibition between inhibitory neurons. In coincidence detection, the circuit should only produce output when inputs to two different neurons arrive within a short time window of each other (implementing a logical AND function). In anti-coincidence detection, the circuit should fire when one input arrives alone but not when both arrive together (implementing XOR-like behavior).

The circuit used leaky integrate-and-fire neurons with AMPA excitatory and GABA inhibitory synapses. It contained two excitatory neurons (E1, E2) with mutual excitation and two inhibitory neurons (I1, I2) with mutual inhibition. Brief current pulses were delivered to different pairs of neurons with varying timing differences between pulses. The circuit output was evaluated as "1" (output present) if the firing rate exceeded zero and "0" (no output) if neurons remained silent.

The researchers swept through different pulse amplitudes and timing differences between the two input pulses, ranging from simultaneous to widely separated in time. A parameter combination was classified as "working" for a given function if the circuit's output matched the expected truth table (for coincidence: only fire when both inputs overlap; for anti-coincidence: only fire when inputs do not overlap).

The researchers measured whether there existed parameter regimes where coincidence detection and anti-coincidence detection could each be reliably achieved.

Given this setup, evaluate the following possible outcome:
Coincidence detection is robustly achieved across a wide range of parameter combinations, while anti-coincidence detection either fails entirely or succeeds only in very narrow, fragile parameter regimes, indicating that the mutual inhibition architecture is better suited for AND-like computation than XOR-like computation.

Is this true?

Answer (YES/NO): NO